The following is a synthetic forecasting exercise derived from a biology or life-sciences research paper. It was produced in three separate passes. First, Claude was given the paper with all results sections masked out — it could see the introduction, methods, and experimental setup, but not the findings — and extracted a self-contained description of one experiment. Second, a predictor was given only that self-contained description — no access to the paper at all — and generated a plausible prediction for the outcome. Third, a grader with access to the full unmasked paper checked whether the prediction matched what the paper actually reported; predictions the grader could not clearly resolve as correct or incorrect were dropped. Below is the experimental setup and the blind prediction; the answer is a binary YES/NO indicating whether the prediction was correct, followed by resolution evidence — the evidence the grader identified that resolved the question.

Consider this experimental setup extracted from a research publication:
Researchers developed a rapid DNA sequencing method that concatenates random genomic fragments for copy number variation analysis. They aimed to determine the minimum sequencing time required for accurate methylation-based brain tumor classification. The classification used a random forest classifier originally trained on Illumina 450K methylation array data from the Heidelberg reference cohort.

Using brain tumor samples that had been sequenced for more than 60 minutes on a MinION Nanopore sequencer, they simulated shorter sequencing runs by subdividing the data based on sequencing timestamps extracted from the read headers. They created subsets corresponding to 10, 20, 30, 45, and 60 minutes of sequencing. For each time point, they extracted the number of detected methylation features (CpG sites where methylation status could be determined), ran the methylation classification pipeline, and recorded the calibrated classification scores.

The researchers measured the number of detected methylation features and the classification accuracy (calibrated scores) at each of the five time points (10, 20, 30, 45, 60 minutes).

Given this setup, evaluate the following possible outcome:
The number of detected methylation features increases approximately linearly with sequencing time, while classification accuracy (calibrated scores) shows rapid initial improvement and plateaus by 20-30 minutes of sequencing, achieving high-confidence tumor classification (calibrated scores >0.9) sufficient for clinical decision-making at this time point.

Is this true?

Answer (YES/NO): NO